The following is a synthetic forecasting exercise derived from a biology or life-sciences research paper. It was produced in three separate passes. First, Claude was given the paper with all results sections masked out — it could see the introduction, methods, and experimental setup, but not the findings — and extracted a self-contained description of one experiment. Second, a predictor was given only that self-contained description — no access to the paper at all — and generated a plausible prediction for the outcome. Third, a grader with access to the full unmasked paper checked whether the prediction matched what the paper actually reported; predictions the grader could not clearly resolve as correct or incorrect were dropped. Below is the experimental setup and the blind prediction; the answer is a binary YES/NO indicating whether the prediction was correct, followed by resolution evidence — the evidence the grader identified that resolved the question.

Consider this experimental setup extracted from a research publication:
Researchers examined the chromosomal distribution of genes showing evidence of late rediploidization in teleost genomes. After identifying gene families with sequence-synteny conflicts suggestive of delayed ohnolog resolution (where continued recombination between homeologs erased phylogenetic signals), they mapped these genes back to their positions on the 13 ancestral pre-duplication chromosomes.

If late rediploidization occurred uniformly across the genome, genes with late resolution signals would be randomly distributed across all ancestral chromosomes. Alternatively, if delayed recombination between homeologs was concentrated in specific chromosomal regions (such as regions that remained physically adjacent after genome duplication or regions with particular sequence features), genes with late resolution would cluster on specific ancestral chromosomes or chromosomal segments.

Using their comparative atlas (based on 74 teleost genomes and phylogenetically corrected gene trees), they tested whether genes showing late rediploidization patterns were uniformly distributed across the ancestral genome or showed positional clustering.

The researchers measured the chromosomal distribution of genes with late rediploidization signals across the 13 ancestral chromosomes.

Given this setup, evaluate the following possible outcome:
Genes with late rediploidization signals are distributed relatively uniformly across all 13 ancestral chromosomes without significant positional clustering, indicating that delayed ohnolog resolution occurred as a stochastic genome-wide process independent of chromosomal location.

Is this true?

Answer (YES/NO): NO